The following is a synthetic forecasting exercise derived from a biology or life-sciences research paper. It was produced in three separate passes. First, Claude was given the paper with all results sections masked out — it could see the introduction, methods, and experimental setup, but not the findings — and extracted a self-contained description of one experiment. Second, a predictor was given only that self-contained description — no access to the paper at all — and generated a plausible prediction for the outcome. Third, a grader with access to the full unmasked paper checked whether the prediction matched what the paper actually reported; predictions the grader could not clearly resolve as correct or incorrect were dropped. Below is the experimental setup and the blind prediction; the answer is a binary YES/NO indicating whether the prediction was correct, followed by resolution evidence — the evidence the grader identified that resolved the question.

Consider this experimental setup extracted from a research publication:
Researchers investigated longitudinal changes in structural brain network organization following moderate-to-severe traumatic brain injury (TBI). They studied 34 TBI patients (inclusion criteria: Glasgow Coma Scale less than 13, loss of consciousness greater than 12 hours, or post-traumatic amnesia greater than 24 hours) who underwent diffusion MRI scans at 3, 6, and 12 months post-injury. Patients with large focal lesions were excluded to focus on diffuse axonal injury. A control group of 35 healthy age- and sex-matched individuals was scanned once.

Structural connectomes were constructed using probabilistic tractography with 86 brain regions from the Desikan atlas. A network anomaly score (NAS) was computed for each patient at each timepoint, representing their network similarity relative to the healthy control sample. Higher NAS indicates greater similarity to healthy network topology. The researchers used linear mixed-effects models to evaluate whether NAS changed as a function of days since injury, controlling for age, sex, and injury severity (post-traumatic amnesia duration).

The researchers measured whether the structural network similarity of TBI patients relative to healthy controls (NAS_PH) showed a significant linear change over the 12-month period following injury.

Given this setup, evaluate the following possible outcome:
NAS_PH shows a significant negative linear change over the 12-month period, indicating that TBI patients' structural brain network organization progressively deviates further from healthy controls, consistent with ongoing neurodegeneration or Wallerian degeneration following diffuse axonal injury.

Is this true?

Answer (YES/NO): YES